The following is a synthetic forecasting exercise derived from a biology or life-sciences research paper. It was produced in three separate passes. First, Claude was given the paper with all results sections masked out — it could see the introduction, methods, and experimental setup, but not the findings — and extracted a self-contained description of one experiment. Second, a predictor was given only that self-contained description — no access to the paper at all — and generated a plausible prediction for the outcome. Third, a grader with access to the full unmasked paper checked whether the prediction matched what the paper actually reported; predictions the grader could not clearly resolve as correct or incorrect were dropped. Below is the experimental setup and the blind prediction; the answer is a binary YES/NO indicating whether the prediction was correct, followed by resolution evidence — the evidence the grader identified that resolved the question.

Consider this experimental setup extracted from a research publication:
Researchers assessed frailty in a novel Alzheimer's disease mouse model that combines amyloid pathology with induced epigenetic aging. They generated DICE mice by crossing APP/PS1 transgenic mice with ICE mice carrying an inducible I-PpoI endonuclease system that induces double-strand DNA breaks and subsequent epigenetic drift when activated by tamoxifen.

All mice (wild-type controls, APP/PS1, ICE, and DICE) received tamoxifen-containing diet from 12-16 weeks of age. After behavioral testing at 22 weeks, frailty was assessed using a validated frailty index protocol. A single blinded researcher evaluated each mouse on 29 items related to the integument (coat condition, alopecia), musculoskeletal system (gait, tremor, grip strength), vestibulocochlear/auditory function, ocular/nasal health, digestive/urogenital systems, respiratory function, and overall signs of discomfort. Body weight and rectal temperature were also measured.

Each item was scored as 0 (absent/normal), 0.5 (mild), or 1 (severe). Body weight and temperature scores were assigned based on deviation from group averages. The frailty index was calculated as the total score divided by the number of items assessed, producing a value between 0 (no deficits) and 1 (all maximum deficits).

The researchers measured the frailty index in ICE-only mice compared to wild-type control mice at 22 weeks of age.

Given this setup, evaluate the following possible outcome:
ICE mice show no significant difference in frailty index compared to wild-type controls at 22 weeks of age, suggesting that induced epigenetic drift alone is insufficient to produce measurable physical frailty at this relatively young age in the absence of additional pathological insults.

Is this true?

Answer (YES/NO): NO